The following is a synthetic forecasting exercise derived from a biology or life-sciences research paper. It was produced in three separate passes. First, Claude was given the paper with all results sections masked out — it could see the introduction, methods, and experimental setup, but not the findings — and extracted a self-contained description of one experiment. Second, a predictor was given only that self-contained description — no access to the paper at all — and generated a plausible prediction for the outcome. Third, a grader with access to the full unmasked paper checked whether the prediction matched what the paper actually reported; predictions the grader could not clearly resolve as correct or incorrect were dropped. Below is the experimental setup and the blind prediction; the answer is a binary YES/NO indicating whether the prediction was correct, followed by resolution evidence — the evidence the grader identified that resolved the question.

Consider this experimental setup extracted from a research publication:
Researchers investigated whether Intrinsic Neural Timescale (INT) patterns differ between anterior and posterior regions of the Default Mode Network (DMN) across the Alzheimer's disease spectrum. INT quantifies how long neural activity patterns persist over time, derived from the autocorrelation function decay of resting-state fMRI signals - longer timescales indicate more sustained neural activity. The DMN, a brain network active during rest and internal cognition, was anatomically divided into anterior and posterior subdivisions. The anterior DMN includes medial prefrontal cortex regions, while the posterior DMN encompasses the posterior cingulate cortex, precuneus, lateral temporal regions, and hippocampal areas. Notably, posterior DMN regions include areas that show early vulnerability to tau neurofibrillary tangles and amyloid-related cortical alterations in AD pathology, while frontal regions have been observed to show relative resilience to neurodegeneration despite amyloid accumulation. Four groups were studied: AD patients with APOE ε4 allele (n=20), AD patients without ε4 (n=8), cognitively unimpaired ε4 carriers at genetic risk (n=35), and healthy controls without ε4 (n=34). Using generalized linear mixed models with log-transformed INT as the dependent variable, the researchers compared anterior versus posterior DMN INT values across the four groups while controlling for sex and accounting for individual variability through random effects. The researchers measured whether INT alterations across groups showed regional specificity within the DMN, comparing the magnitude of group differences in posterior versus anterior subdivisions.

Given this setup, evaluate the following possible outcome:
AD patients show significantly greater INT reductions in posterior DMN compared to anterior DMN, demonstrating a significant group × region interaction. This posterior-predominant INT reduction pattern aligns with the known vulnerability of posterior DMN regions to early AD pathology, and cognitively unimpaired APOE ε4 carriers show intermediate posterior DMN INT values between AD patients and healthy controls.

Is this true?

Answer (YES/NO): NO